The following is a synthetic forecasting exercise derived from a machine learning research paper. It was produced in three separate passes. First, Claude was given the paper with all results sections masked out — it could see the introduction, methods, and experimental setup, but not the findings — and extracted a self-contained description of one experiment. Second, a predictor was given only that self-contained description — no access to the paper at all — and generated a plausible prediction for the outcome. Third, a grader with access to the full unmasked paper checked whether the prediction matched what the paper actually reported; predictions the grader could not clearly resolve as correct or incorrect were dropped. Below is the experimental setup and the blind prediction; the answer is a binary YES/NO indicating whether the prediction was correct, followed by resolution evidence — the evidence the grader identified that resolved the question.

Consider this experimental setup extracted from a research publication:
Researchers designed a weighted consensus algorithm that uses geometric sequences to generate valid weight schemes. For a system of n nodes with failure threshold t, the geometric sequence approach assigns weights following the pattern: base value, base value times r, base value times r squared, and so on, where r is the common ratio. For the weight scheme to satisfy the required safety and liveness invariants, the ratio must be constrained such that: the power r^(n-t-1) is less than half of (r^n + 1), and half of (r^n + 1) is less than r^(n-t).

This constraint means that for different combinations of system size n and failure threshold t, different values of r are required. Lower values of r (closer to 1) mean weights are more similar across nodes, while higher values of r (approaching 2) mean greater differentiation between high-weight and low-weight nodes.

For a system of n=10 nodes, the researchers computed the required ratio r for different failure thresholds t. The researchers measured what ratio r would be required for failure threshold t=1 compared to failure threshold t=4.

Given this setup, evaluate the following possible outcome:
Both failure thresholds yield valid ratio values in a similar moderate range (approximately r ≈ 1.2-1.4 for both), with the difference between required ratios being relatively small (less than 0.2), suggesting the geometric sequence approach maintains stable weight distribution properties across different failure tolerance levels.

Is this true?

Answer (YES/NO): NO